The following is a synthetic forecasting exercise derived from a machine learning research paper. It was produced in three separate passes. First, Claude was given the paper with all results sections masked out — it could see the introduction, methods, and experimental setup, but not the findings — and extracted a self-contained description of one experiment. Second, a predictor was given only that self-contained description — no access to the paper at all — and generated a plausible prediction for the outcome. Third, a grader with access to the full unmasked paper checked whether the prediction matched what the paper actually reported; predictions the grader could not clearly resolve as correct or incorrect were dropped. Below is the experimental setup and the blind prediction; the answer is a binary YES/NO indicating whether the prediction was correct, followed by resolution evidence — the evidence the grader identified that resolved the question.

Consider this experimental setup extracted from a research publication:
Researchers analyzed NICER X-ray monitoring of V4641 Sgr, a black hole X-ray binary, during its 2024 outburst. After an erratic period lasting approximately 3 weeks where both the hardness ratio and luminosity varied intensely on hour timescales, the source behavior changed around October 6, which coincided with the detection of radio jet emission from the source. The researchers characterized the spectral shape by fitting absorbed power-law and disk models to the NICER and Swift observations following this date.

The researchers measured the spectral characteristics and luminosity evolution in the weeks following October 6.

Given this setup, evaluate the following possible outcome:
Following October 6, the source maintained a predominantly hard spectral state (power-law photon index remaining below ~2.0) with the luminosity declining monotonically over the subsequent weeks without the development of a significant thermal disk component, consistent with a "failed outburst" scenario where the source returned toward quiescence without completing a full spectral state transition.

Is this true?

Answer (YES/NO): YES